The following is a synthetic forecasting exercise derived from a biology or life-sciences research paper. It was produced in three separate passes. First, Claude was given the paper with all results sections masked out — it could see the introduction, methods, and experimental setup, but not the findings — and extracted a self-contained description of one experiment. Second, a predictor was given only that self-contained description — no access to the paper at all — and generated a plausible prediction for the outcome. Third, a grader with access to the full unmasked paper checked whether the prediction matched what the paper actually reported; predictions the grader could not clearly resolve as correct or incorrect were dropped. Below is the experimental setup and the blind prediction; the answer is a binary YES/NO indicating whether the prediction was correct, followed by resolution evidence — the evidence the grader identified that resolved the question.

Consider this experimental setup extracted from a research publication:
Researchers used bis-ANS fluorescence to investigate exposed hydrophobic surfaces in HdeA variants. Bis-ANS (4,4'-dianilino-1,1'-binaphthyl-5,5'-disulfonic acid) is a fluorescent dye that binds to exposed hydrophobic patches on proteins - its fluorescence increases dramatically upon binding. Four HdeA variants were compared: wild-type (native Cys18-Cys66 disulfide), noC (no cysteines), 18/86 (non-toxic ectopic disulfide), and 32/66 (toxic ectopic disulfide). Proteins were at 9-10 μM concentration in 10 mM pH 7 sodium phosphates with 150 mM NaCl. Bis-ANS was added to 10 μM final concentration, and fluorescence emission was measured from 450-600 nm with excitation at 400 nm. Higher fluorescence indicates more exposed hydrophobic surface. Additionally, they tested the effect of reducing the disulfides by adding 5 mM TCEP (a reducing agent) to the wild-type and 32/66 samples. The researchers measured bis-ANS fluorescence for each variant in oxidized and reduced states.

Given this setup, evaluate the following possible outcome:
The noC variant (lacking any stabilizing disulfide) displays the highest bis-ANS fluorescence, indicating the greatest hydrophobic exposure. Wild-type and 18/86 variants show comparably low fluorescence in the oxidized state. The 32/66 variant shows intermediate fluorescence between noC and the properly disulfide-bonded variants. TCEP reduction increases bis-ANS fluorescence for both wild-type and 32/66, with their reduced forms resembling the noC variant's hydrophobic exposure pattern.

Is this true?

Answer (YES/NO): NO